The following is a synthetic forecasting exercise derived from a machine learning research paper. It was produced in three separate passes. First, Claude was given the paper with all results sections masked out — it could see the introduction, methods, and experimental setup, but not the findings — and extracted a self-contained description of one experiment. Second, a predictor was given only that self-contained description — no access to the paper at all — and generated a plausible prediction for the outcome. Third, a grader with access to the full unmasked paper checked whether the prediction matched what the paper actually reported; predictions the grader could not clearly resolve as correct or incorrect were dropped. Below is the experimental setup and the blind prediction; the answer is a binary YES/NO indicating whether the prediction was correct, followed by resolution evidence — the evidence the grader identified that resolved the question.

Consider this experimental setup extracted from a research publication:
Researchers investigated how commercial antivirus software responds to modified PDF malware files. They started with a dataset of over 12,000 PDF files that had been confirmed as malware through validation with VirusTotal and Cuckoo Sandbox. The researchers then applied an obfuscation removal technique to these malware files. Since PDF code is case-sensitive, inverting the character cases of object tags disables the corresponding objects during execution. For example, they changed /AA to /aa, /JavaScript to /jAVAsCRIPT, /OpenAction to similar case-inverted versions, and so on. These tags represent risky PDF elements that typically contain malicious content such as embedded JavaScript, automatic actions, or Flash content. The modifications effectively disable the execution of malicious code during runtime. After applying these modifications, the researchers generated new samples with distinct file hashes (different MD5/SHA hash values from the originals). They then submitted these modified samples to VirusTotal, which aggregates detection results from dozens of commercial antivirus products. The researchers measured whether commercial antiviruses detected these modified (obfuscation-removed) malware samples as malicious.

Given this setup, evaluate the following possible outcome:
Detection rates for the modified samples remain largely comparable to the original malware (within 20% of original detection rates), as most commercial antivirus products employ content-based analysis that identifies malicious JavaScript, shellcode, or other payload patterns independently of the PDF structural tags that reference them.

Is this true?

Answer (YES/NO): NO